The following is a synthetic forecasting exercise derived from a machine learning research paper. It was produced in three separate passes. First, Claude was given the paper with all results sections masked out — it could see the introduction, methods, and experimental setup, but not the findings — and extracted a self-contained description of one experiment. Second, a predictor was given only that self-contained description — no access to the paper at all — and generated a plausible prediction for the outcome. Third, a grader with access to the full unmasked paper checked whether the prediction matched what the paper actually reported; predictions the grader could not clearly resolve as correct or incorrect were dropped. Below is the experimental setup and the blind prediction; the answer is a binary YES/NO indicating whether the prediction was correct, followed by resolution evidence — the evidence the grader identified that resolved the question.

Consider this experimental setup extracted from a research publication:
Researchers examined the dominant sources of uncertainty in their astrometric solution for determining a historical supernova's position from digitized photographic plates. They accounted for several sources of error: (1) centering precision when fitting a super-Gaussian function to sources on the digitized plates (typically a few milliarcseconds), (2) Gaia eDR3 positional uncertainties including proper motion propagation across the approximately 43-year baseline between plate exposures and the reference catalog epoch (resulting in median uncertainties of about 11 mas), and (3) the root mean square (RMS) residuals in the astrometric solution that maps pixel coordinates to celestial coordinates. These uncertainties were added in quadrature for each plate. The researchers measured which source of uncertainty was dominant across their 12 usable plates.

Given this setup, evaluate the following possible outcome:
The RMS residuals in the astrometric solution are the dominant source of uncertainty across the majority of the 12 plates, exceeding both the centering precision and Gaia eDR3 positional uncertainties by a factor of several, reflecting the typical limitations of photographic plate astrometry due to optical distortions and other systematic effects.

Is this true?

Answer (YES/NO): YES